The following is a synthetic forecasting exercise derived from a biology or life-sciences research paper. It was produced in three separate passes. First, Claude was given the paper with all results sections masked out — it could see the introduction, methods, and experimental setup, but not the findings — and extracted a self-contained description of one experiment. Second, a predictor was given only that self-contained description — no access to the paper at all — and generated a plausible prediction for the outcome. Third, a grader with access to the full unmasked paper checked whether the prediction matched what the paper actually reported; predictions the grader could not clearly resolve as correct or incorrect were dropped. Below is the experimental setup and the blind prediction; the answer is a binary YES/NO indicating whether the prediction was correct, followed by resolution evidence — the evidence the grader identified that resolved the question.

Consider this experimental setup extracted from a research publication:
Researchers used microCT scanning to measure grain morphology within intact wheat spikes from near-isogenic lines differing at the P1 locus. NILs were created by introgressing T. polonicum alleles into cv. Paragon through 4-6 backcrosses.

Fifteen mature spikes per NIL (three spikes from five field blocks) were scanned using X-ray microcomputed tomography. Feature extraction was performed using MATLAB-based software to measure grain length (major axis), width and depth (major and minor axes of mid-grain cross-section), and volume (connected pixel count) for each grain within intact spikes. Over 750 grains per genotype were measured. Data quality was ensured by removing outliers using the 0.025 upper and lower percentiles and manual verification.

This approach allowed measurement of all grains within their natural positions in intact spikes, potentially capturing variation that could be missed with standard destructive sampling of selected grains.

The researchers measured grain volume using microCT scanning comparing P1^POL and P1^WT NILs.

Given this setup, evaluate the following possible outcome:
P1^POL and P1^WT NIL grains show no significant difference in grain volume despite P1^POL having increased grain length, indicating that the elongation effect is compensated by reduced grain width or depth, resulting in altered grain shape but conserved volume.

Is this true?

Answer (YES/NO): NO